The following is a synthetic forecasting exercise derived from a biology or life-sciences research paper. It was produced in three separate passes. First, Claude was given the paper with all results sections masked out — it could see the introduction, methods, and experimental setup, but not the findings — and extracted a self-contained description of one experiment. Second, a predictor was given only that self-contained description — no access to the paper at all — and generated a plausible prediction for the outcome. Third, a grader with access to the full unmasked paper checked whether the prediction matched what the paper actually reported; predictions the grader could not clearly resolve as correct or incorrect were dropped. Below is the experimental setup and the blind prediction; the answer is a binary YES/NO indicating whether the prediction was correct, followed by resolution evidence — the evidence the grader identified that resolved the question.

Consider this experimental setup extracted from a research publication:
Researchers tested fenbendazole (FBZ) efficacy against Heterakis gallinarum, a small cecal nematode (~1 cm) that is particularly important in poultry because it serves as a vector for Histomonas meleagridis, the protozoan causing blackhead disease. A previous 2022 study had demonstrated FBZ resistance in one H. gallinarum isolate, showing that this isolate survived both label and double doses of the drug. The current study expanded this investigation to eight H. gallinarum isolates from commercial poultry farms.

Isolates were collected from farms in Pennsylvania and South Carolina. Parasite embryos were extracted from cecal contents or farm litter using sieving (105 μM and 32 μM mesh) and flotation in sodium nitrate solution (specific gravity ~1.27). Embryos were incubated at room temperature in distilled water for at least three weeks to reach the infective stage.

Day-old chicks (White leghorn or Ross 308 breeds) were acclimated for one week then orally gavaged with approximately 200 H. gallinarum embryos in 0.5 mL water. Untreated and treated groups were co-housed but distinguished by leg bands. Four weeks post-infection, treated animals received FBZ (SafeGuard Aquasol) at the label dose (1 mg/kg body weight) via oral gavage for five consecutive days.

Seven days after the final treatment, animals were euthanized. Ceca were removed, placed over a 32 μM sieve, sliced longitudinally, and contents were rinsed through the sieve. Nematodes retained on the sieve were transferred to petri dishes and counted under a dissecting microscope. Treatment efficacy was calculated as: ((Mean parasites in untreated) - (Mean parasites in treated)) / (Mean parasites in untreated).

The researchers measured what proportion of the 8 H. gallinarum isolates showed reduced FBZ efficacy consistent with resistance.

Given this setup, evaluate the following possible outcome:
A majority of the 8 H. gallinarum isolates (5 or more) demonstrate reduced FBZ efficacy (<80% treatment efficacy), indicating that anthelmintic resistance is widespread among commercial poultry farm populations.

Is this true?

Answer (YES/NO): YES